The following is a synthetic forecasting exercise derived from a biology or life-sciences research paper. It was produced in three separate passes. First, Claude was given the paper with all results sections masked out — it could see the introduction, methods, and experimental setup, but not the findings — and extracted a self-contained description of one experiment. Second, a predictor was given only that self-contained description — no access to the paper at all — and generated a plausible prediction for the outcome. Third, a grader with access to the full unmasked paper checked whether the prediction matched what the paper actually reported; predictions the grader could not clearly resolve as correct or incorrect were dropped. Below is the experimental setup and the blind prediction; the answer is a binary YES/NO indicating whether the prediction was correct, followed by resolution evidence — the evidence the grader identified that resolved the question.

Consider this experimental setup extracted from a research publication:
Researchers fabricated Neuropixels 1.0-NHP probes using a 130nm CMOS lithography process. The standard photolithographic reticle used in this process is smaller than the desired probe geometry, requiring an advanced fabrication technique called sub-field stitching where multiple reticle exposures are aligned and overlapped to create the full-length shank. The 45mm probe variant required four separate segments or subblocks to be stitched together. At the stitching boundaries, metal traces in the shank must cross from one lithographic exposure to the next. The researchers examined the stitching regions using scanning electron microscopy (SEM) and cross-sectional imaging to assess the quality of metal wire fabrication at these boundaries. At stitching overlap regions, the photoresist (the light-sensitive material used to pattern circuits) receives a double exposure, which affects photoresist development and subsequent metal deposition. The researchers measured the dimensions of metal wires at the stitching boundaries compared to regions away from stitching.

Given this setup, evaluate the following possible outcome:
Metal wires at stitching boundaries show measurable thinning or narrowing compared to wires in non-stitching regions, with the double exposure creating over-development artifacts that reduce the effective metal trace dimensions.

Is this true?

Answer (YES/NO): YES